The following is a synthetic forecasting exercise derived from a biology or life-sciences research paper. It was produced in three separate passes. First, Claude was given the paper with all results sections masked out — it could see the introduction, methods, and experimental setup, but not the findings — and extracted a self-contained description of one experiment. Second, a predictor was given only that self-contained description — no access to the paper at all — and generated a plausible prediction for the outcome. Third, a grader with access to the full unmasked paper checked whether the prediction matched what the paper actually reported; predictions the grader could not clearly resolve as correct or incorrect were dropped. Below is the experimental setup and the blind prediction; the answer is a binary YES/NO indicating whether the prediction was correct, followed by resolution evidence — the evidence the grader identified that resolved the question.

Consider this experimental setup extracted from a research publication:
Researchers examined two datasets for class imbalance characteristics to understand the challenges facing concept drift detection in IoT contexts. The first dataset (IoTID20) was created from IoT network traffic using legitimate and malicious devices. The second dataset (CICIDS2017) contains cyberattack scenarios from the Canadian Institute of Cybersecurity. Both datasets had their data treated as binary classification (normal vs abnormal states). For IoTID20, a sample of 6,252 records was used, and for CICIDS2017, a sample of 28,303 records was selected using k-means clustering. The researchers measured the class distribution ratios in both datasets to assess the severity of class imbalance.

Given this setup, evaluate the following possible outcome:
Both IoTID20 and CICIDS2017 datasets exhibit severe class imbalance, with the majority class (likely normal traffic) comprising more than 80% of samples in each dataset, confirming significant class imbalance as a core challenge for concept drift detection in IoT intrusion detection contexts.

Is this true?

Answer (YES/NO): NO